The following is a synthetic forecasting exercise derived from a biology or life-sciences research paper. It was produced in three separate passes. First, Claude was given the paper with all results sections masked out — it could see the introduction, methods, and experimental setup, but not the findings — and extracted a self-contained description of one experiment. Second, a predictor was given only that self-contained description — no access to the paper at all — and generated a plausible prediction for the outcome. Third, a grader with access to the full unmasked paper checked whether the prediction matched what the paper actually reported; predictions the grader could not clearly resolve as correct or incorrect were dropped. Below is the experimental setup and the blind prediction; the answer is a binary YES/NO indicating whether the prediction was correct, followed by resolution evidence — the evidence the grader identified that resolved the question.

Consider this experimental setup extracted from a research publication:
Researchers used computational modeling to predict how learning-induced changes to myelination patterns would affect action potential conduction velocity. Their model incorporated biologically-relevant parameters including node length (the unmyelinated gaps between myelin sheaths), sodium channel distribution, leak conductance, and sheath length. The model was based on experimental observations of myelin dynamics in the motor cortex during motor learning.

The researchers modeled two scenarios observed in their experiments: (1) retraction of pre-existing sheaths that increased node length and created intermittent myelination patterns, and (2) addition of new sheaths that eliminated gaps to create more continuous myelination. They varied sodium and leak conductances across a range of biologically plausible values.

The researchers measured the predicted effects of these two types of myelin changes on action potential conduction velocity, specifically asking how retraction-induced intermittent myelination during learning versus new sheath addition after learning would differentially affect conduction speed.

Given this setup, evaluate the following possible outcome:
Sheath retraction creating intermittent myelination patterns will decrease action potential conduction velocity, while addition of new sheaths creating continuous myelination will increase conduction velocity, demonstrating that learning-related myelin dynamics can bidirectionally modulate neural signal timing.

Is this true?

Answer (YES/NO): YES